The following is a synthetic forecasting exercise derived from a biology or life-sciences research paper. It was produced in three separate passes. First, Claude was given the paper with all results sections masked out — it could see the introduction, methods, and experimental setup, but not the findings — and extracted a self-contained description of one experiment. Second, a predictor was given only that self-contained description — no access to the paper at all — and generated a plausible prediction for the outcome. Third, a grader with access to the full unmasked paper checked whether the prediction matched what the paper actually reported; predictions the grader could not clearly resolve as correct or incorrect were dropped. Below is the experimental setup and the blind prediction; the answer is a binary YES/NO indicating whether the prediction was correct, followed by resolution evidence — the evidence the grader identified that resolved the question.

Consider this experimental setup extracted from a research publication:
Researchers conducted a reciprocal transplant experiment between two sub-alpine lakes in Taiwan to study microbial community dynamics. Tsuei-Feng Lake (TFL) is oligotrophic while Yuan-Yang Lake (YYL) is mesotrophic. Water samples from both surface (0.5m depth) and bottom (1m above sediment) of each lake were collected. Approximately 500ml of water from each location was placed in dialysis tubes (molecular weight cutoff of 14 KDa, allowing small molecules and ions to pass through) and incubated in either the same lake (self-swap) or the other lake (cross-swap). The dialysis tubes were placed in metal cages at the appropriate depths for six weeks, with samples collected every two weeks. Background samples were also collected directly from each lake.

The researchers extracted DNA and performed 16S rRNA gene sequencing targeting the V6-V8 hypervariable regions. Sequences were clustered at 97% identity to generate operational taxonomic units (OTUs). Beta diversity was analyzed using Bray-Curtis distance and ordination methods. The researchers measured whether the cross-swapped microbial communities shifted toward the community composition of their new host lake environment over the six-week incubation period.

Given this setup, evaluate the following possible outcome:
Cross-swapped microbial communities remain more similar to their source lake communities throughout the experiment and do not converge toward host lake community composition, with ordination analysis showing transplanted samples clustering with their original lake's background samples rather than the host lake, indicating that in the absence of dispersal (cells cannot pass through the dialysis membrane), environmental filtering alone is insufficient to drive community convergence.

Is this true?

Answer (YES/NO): YES